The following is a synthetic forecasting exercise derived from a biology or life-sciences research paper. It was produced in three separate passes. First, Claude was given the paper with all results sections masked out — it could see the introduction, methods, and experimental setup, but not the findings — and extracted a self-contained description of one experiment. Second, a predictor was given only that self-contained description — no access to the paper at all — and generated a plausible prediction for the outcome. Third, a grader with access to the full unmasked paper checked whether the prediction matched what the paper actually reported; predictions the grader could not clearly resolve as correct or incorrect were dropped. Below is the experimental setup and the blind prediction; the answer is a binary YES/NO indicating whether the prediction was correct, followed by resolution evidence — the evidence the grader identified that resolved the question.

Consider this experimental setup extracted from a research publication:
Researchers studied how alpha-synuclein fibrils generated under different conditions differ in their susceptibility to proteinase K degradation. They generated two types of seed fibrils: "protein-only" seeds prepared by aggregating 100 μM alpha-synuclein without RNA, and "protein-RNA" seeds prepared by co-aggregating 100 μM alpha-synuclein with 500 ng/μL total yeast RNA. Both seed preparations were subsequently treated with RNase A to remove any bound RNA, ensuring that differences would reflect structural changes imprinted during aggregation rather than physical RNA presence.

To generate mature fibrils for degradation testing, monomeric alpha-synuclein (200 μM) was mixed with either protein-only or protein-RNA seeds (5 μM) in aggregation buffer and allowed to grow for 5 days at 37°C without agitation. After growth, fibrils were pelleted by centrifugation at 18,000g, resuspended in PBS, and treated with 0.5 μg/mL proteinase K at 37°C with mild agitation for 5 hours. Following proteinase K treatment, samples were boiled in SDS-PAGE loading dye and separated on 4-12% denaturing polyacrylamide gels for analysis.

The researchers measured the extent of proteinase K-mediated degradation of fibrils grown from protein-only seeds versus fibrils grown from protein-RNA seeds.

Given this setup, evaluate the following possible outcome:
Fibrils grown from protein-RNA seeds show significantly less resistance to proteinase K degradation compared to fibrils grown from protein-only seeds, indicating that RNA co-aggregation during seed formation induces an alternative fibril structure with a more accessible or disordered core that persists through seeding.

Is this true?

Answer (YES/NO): NO